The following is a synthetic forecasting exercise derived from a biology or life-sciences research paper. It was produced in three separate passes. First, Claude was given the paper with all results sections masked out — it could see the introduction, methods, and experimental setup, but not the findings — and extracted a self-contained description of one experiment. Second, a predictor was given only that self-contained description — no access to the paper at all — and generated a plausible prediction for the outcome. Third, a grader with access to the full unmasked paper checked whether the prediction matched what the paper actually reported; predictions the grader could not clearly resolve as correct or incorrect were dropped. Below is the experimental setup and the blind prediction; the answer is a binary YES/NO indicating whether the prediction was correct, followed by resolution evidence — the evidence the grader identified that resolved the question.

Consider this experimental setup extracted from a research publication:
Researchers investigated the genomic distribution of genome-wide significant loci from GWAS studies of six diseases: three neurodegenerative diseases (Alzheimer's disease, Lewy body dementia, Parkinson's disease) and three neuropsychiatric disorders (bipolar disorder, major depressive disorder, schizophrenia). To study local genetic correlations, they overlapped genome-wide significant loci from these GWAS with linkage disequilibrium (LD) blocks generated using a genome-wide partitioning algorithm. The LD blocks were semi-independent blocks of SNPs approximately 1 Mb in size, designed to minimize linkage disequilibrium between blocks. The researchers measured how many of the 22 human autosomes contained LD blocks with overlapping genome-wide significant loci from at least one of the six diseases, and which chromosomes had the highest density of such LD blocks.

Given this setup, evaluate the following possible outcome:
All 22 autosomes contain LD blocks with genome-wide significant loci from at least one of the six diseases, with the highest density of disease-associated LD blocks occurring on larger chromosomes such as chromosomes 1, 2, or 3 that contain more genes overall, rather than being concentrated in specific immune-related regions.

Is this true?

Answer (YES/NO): NO